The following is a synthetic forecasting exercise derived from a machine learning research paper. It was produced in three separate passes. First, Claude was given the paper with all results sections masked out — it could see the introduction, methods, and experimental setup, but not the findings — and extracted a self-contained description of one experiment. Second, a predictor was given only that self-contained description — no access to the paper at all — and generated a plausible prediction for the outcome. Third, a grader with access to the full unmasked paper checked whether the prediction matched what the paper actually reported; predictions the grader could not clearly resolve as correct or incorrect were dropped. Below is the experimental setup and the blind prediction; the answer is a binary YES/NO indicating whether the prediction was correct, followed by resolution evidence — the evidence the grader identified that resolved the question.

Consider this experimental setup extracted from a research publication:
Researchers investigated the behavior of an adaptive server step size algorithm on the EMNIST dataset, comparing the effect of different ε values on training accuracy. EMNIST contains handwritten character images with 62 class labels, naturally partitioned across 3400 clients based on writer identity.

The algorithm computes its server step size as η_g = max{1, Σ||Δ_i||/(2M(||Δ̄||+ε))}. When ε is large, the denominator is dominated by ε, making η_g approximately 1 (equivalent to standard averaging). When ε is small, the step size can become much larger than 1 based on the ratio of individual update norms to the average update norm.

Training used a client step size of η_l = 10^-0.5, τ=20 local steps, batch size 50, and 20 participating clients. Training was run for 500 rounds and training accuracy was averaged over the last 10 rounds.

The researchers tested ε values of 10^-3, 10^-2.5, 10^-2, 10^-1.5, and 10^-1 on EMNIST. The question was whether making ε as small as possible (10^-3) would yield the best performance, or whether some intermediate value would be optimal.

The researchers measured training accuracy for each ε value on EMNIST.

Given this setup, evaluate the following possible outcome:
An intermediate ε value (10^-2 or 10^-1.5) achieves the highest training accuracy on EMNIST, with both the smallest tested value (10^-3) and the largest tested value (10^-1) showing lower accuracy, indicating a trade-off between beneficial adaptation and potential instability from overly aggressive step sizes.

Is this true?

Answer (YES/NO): NO